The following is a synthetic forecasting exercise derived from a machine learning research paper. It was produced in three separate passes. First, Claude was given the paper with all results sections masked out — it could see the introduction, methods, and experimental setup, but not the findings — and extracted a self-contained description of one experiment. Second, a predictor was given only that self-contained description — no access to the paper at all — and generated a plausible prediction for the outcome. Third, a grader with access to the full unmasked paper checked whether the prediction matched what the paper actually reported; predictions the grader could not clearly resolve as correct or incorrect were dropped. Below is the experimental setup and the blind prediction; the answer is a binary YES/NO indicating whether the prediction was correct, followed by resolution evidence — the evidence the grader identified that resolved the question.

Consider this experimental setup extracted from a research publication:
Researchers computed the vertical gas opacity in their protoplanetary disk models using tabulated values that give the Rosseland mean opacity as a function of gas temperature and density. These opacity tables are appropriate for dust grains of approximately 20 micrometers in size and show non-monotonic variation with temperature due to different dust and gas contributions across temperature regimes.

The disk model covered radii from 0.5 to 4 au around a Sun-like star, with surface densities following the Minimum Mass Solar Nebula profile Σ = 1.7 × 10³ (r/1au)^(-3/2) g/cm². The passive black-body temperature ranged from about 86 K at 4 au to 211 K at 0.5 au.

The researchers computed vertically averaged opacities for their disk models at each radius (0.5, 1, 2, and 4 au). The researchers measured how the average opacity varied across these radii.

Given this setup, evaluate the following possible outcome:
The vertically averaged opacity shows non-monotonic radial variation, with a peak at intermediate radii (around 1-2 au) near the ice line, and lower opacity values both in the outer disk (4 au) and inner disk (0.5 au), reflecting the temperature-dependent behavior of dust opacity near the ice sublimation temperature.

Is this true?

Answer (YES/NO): YES